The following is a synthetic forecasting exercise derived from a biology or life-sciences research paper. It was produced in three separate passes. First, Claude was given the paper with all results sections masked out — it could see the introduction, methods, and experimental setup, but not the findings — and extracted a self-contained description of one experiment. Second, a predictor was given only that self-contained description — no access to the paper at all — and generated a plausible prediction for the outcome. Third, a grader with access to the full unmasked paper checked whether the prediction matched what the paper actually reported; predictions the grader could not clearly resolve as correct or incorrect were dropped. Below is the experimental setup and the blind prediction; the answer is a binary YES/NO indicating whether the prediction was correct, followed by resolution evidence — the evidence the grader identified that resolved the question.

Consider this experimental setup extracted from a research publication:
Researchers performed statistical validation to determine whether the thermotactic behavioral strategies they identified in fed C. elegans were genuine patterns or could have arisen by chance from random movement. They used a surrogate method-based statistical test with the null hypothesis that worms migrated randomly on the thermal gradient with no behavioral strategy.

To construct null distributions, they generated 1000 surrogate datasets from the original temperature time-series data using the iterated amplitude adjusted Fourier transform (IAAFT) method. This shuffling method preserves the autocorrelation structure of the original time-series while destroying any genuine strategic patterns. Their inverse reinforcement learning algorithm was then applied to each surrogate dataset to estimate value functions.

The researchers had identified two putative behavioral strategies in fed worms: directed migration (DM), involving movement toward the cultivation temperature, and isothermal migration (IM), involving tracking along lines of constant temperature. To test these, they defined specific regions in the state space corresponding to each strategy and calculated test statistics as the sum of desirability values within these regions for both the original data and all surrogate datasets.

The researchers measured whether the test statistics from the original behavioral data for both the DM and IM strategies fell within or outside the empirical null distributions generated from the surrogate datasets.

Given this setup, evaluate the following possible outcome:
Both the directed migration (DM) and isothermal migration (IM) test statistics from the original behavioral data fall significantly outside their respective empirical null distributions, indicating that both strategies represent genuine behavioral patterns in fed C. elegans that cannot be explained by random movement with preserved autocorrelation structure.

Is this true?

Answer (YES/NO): YES